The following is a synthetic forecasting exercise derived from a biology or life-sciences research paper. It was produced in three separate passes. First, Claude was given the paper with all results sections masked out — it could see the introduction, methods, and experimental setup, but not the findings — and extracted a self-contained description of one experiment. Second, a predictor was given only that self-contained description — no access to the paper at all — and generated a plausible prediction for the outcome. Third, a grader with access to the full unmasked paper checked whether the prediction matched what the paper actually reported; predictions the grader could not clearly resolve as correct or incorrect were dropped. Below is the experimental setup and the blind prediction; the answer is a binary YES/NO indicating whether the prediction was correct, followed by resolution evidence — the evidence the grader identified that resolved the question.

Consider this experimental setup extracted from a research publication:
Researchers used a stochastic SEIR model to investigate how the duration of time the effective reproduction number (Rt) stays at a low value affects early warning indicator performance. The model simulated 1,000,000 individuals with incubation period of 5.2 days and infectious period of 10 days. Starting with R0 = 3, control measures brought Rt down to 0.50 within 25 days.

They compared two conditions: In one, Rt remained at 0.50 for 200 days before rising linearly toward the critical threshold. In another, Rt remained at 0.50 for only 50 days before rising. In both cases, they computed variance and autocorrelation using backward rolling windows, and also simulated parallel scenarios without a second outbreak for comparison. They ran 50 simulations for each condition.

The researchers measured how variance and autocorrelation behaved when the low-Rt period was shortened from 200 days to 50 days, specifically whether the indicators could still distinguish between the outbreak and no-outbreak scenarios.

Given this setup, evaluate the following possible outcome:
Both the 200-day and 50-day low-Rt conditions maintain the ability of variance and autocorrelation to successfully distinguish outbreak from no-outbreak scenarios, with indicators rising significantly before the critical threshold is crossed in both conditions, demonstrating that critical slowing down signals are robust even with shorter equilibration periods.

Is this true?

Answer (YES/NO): NO